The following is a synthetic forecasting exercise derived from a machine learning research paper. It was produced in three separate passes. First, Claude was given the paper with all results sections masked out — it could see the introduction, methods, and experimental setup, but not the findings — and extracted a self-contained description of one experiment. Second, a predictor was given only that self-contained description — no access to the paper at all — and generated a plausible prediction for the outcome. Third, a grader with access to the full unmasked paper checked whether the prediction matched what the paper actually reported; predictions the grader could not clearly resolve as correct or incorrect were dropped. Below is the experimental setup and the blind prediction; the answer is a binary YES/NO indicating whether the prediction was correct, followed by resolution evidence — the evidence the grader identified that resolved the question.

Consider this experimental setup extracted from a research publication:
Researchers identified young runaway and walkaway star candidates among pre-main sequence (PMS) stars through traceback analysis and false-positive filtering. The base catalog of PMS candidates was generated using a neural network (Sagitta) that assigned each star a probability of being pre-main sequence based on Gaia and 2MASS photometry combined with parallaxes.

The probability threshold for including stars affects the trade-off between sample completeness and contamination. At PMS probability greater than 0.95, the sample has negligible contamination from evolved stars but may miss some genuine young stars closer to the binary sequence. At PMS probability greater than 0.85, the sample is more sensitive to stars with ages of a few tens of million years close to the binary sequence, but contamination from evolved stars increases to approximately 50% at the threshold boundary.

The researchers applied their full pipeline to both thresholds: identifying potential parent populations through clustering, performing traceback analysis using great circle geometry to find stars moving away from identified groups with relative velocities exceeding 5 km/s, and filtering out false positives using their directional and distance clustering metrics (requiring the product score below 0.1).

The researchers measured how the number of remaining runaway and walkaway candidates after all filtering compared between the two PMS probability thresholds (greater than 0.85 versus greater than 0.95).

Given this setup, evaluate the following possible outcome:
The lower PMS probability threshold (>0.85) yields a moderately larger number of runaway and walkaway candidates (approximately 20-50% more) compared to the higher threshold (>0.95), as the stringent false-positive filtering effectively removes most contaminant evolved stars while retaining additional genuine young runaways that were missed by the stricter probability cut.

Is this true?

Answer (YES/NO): NO